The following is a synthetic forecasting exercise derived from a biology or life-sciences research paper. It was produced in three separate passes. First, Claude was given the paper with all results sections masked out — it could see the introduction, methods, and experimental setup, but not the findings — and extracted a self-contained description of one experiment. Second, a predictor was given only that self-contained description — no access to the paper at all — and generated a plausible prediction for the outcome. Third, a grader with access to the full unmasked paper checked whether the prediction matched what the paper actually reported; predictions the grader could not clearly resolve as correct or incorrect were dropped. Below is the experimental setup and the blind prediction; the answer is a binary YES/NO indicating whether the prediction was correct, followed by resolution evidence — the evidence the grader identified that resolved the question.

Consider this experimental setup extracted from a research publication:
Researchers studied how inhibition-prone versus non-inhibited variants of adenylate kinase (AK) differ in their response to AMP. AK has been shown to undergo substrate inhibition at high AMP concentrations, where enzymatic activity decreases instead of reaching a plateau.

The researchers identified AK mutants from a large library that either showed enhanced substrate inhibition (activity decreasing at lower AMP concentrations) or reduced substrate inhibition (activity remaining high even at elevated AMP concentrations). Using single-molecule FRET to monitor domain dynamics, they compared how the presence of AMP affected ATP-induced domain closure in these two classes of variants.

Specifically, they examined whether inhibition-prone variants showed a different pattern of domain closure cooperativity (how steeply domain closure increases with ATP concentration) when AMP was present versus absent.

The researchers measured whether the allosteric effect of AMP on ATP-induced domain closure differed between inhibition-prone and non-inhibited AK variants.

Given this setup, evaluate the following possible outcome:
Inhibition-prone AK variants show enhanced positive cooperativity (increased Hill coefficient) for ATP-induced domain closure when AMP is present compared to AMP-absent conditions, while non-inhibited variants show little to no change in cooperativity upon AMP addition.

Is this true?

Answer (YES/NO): NO